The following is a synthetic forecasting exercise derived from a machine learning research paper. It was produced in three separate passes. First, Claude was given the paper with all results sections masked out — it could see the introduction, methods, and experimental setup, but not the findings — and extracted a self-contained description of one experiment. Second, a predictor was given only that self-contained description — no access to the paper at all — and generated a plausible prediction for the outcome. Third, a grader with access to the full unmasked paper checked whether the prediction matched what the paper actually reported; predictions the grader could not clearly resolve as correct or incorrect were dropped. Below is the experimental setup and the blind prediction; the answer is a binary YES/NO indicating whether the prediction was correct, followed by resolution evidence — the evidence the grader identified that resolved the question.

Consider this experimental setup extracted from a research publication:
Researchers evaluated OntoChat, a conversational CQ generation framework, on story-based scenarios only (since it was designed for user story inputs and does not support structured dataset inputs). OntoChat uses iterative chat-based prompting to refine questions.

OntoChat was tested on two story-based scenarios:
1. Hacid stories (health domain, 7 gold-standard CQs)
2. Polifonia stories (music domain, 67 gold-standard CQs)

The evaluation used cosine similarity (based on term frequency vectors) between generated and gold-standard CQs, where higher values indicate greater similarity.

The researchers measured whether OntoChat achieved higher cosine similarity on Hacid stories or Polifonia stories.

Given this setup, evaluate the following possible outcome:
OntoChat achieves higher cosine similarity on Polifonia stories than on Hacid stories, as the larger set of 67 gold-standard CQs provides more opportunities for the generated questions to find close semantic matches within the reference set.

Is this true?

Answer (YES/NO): NO